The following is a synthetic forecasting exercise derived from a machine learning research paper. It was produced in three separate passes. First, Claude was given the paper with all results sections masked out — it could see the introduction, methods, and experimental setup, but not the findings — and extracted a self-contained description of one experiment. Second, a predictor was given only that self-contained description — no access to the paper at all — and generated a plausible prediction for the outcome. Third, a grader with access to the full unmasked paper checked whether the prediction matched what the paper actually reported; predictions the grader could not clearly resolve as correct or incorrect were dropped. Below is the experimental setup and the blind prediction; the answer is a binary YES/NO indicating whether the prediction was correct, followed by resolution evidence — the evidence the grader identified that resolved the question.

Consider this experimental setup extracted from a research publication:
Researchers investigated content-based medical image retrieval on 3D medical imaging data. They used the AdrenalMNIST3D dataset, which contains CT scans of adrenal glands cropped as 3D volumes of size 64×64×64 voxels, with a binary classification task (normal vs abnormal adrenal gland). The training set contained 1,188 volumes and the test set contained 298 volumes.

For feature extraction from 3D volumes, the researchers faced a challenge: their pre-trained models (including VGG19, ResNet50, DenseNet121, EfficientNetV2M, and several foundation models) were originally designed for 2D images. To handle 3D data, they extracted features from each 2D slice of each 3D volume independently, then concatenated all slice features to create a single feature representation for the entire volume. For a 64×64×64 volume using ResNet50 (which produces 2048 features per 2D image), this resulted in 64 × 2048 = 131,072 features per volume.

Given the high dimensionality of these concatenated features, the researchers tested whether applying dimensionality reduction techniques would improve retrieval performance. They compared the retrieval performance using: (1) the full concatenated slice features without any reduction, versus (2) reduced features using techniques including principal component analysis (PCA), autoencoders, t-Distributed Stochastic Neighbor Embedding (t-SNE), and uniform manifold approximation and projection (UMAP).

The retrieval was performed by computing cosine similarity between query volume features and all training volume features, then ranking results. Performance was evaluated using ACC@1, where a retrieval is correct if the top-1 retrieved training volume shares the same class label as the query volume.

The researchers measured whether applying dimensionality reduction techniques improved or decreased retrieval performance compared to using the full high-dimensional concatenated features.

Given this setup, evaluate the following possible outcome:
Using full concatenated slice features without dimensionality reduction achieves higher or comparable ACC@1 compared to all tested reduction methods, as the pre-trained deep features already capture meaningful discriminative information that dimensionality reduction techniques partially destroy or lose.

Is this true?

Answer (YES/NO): YES